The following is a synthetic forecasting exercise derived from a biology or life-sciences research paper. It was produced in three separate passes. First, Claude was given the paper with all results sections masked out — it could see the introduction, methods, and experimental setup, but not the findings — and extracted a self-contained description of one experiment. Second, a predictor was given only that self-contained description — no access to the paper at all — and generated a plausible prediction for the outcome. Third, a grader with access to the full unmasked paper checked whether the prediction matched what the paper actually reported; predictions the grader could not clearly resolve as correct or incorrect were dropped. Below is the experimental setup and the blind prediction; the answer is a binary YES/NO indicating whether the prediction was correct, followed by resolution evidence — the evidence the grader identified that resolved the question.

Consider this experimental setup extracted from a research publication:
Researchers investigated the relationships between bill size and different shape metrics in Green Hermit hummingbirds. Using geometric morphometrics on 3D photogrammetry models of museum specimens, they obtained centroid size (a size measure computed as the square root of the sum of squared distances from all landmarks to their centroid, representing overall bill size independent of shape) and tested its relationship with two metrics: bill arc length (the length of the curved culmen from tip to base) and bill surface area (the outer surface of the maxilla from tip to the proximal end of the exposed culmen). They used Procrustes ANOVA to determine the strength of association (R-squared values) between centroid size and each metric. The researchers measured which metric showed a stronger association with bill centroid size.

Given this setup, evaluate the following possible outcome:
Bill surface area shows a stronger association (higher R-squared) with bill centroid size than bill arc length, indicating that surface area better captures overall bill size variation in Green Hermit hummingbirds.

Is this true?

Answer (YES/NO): NO